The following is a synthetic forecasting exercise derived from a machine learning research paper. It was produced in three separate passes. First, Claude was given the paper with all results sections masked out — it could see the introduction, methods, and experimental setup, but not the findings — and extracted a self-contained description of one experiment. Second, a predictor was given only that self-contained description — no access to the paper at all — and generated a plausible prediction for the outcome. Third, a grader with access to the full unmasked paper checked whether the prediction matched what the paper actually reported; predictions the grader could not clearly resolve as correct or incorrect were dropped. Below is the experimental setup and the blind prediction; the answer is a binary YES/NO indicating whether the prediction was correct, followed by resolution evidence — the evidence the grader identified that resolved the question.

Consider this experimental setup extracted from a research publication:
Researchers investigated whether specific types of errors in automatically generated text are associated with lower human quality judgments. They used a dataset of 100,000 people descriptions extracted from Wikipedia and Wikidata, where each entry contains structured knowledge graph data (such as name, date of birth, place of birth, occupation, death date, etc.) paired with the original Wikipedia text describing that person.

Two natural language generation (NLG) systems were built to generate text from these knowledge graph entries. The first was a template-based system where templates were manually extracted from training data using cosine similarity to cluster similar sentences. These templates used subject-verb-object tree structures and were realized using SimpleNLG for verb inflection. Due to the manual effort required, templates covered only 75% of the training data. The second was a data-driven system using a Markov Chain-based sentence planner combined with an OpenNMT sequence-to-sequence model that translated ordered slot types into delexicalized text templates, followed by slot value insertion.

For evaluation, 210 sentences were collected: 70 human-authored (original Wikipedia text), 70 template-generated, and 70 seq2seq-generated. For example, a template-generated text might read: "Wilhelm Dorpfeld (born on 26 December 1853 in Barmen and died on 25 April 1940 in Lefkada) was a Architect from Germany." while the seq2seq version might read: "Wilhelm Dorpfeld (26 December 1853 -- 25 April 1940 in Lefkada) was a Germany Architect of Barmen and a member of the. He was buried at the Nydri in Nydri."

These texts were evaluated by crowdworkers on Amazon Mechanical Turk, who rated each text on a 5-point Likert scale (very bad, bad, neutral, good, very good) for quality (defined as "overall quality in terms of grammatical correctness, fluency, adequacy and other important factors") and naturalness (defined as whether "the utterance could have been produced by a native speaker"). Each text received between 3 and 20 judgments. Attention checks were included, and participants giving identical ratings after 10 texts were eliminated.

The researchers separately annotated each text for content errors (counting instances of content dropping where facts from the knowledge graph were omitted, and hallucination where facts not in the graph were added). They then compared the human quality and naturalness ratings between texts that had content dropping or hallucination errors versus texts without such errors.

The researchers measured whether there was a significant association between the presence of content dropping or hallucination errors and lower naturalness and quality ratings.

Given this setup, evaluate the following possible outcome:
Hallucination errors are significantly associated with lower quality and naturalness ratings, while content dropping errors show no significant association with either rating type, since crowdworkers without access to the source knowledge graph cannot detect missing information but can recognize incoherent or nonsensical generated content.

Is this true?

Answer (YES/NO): NO